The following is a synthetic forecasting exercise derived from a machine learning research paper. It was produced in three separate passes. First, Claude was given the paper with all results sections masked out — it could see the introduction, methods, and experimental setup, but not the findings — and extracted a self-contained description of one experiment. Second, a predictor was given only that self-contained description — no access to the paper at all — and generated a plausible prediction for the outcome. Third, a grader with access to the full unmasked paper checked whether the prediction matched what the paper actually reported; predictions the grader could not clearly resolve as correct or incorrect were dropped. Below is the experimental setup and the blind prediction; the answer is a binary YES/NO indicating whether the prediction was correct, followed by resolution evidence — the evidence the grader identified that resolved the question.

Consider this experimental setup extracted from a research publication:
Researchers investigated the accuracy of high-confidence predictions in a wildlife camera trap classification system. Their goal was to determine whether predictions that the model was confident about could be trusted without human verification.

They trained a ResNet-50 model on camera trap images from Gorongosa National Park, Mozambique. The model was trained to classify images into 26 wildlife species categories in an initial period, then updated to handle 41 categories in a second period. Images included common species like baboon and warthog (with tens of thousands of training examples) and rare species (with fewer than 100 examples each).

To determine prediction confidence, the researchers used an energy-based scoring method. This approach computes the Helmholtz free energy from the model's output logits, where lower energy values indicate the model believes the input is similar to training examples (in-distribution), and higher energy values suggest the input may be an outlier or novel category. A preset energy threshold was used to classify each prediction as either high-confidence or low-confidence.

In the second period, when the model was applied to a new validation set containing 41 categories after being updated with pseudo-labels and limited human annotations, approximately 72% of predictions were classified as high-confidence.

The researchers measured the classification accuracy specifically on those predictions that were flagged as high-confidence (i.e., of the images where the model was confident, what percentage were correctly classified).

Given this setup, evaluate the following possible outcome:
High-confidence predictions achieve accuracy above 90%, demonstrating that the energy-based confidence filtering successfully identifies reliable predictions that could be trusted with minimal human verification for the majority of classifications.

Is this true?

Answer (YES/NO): YES